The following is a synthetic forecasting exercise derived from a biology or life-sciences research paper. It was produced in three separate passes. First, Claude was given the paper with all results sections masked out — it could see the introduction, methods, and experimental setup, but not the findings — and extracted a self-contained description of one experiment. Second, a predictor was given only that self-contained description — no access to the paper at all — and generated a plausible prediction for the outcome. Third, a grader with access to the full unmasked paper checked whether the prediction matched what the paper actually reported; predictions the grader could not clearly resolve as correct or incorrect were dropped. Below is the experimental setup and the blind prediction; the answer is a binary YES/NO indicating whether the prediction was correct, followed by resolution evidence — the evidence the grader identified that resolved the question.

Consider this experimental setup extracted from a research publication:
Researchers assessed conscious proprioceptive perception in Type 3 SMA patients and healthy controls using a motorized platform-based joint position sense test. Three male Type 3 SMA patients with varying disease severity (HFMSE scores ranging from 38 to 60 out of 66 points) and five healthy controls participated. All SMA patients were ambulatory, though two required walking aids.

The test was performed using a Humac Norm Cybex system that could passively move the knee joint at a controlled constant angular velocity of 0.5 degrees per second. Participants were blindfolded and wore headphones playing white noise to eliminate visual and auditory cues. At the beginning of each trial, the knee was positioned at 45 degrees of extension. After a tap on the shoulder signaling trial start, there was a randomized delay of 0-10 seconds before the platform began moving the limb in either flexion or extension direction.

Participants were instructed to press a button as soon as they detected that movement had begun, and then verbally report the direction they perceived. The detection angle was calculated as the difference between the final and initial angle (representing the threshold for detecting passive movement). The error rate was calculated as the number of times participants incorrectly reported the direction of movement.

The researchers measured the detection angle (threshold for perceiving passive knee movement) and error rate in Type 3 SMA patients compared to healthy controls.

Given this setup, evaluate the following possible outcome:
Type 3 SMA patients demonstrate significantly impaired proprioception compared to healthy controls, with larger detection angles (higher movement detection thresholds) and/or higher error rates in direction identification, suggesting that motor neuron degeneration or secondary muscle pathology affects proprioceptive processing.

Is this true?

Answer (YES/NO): YES